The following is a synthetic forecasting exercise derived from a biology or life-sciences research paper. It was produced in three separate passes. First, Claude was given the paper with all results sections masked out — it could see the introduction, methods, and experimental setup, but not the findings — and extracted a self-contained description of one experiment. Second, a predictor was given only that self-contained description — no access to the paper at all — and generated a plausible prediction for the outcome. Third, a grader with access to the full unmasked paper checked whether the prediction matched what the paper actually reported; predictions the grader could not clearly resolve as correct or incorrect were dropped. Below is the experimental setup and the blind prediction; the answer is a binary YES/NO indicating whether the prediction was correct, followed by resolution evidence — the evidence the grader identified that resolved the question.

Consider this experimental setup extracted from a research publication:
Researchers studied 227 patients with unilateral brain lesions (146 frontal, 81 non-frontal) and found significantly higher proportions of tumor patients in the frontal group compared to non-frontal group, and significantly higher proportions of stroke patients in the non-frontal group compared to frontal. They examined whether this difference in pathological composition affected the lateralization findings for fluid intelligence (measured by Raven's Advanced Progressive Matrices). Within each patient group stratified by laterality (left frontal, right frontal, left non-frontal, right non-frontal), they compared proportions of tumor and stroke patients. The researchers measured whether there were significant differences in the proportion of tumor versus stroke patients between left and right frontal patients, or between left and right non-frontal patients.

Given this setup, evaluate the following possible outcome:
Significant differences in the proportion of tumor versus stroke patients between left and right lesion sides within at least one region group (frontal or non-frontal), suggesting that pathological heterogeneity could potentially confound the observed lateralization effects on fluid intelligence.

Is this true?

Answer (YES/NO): NO